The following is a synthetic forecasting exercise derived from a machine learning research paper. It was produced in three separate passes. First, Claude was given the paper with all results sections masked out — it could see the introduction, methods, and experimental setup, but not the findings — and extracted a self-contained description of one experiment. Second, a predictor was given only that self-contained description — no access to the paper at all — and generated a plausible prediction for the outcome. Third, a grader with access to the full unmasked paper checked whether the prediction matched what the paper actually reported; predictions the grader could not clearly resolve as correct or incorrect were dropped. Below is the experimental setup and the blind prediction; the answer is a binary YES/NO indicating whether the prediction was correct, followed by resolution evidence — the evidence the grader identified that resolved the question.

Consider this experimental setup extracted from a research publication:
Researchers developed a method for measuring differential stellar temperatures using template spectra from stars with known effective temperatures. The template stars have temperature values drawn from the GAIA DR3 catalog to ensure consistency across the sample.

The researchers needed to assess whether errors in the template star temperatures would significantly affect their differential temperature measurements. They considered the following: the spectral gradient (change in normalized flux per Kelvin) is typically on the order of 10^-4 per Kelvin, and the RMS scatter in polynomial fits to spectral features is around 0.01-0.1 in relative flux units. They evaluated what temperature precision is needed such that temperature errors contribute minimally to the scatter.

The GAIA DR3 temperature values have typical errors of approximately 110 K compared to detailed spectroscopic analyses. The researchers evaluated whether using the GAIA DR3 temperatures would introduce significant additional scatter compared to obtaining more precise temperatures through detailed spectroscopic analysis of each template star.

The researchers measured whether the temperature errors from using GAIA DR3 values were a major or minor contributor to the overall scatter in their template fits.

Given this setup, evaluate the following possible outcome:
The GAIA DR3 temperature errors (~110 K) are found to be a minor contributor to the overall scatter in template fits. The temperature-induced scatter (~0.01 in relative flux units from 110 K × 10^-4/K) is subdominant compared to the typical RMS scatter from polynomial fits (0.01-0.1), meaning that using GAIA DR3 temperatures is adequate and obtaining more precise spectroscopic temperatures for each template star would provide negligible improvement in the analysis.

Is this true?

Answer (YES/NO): YES